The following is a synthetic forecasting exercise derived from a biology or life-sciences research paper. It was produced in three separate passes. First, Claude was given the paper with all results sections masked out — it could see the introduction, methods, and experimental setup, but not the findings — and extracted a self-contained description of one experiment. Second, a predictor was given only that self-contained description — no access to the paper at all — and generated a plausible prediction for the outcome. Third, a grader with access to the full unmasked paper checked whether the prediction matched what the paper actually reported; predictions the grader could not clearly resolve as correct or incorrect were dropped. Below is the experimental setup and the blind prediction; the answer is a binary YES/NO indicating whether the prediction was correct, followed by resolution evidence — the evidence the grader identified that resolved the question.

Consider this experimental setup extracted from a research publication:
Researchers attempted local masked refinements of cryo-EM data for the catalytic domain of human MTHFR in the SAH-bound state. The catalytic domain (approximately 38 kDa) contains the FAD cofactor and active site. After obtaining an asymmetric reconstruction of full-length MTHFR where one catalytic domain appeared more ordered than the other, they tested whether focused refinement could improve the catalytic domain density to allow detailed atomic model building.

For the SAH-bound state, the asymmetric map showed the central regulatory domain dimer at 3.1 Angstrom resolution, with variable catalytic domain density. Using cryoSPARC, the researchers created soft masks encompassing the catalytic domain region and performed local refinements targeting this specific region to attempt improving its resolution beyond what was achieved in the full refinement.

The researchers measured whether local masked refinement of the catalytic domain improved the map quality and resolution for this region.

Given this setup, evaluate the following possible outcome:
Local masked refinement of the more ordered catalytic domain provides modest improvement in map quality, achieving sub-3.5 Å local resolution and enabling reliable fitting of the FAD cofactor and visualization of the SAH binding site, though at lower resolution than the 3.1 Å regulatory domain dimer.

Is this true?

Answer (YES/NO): NO